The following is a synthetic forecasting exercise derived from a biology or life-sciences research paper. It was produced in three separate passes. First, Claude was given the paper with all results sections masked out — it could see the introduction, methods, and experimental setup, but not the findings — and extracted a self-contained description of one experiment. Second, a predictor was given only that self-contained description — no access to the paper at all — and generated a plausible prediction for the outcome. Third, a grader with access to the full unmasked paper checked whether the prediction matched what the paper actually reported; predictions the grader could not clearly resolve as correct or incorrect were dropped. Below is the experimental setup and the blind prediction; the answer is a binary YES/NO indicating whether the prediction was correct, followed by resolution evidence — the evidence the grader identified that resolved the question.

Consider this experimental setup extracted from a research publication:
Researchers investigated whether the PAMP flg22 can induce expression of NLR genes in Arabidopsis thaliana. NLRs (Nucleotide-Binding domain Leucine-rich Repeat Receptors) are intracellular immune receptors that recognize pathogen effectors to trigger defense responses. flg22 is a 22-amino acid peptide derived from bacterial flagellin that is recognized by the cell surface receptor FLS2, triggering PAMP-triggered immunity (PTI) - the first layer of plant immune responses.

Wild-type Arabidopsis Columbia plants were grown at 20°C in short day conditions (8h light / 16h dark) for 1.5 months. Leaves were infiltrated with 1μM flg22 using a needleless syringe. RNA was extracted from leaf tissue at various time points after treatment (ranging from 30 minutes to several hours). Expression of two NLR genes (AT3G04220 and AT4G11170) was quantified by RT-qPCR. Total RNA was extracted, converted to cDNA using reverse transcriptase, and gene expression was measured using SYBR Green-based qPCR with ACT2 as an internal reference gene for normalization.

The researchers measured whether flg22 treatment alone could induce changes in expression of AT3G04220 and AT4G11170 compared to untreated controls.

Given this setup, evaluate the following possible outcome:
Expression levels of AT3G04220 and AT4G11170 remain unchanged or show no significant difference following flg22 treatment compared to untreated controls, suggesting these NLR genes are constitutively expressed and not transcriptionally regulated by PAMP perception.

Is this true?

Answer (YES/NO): NO